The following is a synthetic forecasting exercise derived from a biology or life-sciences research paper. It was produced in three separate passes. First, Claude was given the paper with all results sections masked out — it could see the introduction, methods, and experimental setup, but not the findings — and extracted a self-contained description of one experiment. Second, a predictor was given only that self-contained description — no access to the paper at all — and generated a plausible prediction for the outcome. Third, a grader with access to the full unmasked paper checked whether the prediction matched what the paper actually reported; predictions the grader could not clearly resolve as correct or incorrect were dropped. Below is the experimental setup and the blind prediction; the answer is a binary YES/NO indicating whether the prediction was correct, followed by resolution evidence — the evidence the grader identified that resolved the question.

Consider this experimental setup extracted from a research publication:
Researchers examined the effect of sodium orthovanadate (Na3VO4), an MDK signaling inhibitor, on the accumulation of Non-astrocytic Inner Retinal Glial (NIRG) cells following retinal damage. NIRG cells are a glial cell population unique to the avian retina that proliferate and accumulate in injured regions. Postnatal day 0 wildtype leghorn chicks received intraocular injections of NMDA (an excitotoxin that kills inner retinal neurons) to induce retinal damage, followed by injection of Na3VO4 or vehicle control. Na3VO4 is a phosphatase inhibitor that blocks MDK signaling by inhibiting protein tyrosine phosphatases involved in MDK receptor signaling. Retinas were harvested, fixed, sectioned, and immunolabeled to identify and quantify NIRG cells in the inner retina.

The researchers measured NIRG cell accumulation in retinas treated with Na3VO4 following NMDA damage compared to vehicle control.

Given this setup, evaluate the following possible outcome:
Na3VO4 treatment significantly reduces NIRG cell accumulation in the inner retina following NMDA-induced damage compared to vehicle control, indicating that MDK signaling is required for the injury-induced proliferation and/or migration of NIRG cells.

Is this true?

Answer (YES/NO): NO